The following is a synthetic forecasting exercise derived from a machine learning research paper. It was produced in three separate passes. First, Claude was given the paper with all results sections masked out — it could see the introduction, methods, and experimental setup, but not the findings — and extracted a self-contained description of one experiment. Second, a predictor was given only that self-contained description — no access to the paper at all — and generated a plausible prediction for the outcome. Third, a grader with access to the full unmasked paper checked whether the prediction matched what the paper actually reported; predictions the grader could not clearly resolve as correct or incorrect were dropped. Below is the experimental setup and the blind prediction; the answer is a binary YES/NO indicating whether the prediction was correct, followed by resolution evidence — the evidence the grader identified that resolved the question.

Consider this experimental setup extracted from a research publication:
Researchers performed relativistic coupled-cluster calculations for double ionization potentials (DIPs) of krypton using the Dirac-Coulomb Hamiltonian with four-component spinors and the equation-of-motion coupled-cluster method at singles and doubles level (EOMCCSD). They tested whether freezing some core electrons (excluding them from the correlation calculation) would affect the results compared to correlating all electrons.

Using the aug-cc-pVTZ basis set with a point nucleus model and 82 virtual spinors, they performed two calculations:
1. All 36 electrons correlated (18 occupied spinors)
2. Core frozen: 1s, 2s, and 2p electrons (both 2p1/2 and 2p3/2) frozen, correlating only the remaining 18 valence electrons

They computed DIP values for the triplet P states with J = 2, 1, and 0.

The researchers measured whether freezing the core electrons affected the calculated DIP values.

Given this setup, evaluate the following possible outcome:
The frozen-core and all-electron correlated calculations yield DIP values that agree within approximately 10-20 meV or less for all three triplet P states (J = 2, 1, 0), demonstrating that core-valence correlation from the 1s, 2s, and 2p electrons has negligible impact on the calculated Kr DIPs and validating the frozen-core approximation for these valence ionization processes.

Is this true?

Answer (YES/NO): YES